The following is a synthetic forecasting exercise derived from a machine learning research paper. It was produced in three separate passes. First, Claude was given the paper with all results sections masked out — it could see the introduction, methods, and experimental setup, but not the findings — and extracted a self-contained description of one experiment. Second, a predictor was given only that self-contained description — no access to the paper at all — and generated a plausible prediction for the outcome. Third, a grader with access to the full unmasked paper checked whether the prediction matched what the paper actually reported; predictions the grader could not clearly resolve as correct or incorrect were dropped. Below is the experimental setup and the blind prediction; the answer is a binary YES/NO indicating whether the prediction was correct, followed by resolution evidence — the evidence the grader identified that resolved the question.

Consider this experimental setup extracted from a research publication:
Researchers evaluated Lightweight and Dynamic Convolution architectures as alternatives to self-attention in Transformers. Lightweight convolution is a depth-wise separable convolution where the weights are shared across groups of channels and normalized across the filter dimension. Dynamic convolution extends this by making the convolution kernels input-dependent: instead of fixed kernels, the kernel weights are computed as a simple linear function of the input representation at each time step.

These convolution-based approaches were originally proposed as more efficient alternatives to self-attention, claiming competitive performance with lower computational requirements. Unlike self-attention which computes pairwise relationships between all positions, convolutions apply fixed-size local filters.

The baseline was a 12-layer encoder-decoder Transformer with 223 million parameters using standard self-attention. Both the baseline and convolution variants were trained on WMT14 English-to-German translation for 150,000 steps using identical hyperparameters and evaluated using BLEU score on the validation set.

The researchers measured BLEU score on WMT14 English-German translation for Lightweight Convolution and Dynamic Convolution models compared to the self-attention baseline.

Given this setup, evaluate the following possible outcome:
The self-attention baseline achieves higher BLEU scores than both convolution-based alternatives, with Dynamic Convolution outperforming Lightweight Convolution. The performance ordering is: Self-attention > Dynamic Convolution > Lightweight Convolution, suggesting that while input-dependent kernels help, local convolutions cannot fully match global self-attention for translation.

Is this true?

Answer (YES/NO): NO